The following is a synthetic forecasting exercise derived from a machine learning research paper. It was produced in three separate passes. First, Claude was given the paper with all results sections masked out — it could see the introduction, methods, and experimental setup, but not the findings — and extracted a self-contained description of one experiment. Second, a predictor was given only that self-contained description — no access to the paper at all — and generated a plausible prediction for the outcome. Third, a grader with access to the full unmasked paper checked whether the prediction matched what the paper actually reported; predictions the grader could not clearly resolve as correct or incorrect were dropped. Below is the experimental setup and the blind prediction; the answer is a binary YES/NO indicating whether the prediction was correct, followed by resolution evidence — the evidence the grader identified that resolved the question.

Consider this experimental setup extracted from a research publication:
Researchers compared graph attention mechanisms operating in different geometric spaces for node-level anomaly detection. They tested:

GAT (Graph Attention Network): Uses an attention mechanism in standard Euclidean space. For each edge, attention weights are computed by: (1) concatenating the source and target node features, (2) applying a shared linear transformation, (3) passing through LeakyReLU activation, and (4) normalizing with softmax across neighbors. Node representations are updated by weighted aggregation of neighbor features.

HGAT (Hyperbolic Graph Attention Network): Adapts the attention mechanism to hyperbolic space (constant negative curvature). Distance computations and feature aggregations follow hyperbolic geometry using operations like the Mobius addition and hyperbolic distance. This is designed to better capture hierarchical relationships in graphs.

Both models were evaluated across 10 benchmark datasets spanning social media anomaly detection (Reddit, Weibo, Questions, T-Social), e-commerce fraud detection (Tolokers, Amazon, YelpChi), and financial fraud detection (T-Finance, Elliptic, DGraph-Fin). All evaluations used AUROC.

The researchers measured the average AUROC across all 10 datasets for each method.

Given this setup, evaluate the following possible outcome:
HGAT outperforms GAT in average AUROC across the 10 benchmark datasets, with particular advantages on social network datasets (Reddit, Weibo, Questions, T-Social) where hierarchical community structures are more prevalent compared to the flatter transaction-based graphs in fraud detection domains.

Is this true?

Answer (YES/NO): NO